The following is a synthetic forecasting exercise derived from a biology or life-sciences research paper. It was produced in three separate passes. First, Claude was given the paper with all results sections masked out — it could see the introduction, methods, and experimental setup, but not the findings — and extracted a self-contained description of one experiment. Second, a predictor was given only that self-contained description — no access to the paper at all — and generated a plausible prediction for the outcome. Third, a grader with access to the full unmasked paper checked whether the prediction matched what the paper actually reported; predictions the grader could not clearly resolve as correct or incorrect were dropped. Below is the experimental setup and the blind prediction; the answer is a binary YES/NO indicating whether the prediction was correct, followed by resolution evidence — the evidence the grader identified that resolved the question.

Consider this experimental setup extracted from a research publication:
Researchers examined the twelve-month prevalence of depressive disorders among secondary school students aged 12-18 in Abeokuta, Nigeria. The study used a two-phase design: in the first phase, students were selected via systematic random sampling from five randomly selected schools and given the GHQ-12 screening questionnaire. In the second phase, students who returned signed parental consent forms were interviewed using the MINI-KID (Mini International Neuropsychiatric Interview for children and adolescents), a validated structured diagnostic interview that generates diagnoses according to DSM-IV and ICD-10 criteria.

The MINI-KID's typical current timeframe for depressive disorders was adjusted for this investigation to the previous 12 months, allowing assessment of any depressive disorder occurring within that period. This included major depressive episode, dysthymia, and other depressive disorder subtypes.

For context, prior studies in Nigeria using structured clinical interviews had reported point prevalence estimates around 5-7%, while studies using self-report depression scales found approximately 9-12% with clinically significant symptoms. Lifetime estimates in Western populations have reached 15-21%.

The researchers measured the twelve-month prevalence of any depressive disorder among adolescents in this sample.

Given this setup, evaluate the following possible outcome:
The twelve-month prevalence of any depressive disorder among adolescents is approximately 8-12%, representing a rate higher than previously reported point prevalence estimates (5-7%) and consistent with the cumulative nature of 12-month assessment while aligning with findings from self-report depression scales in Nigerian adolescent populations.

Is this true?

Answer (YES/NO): NO